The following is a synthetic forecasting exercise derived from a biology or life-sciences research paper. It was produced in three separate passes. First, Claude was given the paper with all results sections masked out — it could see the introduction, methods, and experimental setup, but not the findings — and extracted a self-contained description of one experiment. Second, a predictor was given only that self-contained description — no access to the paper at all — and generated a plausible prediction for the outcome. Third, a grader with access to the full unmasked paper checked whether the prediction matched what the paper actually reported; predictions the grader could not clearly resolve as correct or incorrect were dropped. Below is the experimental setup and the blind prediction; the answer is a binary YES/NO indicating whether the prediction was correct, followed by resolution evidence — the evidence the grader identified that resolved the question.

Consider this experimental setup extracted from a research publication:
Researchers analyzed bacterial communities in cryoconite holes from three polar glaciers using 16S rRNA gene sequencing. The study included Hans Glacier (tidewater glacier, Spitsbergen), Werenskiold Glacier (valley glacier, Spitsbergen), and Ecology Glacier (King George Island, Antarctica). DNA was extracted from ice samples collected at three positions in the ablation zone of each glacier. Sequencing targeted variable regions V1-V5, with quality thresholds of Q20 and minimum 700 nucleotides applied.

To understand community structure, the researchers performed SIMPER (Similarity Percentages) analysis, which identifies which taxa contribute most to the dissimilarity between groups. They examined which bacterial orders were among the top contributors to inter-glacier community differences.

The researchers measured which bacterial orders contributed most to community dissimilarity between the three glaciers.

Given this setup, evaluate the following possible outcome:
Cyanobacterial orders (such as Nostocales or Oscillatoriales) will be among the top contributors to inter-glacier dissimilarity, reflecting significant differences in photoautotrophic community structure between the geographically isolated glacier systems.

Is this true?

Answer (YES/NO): NO